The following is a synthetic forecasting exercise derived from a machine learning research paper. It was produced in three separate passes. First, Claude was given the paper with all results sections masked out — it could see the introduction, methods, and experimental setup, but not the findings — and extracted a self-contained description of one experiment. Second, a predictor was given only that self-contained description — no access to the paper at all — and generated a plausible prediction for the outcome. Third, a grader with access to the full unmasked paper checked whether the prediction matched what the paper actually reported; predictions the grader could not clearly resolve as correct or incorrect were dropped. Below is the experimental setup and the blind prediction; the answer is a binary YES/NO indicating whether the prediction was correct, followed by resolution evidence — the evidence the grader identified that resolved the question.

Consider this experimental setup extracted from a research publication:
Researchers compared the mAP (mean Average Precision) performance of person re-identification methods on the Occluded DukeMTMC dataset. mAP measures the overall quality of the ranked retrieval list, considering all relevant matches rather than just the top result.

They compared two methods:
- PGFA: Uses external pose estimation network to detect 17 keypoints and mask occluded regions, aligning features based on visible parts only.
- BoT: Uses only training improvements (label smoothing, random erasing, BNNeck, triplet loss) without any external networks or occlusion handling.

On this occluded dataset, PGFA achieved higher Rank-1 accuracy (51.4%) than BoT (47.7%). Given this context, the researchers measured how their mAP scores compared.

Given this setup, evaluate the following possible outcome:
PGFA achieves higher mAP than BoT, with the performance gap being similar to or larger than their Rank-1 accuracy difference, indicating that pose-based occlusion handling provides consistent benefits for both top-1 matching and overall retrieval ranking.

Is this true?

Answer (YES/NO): NO